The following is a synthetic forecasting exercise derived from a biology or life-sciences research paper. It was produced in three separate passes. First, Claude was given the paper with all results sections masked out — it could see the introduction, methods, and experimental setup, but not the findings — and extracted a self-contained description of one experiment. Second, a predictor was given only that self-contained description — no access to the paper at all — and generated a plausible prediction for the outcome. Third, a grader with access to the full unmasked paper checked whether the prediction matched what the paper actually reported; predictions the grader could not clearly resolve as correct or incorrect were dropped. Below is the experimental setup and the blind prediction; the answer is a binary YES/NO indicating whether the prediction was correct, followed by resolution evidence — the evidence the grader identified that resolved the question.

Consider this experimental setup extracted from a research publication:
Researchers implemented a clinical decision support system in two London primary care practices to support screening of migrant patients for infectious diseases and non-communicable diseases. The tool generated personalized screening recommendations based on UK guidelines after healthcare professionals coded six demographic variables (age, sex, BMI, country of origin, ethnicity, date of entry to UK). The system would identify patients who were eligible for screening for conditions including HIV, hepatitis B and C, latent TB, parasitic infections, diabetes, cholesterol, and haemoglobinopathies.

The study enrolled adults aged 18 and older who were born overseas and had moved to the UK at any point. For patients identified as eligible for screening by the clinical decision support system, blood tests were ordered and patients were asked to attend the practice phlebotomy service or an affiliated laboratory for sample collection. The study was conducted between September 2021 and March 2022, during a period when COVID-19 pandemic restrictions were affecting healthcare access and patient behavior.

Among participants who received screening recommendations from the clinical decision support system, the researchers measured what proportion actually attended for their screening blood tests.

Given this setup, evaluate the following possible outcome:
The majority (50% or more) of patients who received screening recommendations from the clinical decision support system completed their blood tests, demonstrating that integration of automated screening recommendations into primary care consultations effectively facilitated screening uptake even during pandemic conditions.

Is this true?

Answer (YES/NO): YES